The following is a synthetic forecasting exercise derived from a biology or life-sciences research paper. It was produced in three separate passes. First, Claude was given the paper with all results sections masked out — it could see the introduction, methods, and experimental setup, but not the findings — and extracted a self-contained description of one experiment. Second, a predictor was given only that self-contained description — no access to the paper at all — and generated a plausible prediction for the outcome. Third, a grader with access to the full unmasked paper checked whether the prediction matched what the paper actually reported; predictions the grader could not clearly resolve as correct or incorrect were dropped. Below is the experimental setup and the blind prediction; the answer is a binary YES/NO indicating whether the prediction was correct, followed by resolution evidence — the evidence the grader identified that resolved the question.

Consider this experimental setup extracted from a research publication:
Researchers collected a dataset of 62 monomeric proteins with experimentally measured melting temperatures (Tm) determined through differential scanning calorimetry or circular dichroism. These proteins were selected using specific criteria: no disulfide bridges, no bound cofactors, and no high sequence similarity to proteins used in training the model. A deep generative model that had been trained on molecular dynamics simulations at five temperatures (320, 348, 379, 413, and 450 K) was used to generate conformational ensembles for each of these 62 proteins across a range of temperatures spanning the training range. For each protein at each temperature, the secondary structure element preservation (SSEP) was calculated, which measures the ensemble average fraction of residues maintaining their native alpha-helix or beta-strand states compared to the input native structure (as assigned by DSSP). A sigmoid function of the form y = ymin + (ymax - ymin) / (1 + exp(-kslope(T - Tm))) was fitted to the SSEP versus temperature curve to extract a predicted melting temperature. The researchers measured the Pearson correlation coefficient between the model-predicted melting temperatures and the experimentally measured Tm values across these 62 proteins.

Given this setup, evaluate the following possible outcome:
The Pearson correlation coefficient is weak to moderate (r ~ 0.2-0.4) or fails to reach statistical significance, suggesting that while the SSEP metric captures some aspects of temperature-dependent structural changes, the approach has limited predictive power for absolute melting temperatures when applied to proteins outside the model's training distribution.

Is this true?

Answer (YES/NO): NO